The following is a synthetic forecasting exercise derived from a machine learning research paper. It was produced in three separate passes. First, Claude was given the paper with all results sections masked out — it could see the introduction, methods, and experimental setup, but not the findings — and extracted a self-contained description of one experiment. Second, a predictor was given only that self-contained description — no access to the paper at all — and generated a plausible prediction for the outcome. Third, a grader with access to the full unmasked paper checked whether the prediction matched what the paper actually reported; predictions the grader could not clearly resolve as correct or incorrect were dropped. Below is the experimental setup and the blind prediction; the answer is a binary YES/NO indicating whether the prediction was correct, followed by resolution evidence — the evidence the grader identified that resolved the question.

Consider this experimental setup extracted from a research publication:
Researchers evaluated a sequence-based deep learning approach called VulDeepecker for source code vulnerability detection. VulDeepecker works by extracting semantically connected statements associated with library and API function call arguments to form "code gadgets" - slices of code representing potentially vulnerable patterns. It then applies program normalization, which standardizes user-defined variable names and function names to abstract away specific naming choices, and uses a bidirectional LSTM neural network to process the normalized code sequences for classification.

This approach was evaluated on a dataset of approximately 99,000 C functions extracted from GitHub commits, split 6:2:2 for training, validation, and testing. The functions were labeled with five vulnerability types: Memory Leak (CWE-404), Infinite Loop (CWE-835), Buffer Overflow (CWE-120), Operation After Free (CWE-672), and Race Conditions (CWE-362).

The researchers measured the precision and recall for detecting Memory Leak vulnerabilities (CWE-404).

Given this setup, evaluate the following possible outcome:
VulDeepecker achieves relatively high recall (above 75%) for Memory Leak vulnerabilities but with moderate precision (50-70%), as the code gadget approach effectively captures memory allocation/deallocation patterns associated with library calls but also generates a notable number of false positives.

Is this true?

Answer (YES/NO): NO